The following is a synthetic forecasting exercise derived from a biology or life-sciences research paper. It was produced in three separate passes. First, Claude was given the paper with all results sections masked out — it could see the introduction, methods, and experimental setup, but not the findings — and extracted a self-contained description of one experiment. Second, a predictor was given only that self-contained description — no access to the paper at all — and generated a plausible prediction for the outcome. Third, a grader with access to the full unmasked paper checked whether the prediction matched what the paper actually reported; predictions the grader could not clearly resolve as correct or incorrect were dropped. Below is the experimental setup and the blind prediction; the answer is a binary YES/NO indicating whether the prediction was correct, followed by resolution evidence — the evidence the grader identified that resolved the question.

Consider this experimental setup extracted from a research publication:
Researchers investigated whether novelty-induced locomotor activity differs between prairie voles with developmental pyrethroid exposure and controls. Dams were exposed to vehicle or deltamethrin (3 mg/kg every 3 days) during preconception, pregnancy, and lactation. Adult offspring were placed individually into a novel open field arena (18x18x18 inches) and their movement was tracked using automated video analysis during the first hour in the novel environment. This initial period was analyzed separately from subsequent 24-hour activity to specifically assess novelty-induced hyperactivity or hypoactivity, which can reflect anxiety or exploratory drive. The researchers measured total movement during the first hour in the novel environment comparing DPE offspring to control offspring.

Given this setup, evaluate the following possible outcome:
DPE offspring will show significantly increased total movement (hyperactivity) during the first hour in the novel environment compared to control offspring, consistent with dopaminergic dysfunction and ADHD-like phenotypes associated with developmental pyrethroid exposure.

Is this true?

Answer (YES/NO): YES